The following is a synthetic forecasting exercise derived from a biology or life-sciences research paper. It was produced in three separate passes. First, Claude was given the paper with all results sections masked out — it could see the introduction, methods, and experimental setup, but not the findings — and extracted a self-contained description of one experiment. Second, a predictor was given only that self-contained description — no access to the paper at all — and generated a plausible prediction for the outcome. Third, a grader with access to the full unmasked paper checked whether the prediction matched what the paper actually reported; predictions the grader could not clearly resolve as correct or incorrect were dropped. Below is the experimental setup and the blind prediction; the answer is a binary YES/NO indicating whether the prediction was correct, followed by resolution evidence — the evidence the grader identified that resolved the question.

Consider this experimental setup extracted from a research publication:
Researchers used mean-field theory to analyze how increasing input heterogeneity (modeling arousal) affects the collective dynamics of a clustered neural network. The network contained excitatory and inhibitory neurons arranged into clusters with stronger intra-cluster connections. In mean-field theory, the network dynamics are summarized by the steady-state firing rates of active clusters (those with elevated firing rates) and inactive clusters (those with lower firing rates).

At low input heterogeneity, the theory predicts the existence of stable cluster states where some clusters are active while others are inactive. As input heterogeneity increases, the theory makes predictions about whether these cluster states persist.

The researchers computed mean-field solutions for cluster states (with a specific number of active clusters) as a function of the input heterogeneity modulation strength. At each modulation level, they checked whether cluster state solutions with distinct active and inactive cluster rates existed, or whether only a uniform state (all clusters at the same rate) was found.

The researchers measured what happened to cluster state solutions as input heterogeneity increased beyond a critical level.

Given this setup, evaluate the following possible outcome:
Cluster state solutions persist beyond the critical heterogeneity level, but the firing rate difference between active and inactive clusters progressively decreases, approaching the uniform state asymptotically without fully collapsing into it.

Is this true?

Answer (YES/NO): NO